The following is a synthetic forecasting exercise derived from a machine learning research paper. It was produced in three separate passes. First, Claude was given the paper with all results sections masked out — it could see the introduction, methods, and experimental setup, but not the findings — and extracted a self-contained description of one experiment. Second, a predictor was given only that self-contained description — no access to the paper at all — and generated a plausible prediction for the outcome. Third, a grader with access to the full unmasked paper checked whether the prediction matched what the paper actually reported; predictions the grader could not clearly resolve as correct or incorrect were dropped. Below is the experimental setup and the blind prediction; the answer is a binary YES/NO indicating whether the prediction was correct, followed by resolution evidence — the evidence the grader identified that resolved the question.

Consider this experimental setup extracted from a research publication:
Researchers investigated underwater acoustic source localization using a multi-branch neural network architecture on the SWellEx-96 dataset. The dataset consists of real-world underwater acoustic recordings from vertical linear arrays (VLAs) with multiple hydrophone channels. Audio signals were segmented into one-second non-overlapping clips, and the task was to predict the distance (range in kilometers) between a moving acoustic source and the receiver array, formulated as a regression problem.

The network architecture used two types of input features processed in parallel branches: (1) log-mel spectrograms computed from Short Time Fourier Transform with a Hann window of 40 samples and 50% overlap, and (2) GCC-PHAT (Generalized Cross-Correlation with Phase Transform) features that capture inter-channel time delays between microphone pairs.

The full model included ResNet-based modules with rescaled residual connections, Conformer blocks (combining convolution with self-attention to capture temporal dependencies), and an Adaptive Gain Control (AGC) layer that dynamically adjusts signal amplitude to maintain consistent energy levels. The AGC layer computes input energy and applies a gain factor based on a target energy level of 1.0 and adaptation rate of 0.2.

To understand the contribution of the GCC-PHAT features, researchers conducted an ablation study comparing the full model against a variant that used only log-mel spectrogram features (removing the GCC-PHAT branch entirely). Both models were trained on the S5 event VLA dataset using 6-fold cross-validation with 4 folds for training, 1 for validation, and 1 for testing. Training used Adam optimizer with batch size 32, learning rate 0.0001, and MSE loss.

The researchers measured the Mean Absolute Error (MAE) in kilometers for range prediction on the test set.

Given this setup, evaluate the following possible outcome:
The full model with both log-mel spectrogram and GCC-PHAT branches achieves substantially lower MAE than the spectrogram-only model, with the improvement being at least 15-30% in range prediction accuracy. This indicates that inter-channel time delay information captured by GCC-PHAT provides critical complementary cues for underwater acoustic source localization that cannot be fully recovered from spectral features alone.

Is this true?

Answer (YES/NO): YES